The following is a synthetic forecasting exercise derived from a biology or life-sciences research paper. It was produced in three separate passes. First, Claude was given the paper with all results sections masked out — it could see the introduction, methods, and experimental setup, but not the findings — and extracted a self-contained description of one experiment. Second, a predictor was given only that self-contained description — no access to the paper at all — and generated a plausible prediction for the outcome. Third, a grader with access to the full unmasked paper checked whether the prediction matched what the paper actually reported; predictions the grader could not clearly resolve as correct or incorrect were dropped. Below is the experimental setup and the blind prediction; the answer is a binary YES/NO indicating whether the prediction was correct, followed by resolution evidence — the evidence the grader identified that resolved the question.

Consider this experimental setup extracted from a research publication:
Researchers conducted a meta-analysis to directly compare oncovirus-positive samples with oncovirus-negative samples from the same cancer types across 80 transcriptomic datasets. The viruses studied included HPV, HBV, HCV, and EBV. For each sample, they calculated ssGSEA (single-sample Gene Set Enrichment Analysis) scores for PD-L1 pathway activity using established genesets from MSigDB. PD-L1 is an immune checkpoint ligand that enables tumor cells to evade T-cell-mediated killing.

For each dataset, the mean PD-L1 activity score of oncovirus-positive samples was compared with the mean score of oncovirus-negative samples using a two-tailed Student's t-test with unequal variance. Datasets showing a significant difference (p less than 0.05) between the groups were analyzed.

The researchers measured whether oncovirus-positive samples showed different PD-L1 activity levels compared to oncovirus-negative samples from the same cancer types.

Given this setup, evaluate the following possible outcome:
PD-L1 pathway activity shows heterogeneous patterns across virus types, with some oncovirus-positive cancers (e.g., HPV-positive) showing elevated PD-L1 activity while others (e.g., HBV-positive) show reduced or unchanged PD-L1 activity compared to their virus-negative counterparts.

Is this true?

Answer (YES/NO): NO